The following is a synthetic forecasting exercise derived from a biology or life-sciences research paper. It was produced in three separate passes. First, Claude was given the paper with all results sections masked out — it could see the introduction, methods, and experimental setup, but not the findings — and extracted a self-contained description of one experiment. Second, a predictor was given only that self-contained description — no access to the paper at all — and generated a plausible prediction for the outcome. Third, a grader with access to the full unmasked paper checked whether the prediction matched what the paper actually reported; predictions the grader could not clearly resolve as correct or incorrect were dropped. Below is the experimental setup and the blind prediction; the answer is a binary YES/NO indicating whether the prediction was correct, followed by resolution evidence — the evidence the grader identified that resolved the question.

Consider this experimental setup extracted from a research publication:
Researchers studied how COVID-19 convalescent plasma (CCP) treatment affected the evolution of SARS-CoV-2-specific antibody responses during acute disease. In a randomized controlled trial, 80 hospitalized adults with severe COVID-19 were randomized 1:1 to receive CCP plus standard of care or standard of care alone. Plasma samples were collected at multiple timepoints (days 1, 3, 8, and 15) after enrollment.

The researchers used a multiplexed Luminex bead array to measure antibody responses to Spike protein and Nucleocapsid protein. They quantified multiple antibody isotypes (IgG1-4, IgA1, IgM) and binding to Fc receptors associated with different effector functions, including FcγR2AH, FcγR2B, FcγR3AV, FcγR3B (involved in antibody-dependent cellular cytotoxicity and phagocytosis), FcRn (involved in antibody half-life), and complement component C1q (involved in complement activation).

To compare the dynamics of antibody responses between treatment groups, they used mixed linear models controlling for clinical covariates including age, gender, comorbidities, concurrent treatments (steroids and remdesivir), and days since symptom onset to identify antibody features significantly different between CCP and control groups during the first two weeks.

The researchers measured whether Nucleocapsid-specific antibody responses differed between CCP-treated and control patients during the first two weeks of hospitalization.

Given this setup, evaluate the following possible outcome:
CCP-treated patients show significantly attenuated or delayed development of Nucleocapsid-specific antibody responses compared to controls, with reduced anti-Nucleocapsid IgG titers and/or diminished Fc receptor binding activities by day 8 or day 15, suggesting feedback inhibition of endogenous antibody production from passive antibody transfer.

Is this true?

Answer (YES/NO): NO